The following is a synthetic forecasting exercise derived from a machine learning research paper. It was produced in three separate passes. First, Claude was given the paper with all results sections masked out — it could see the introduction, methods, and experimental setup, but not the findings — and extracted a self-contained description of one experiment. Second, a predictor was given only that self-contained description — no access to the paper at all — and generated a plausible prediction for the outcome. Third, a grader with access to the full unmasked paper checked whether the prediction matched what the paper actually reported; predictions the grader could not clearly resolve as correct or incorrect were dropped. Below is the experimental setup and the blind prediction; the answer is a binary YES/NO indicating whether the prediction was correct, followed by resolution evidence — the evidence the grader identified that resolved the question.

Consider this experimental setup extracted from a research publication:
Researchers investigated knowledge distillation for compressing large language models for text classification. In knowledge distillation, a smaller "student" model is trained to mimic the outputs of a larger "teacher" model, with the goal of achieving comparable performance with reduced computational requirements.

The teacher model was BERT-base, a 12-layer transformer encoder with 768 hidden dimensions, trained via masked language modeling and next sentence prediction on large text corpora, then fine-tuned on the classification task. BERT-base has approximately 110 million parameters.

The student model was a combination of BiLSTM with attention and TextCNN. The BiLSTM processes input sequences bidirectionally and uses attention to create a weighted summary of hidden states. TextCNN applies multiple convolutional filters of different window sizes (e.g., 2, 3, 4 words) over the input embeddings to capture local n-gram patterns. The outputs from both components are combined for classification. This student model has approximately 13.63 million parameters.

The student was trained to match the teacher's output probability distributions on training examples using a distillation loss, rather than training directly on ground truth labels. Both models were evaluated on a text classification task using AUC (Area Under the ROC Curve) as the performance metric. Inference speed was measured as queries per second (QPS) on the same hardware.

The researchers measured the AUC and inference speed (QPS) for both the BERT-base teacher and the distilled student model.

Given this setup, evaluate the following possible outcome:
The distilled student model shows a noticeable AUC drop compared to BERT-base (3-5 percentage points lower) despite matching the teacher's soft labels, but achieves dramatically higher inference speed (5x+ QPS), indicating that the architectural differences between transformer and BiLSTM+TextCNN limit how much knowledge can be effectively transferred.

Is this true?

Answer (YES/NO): NO